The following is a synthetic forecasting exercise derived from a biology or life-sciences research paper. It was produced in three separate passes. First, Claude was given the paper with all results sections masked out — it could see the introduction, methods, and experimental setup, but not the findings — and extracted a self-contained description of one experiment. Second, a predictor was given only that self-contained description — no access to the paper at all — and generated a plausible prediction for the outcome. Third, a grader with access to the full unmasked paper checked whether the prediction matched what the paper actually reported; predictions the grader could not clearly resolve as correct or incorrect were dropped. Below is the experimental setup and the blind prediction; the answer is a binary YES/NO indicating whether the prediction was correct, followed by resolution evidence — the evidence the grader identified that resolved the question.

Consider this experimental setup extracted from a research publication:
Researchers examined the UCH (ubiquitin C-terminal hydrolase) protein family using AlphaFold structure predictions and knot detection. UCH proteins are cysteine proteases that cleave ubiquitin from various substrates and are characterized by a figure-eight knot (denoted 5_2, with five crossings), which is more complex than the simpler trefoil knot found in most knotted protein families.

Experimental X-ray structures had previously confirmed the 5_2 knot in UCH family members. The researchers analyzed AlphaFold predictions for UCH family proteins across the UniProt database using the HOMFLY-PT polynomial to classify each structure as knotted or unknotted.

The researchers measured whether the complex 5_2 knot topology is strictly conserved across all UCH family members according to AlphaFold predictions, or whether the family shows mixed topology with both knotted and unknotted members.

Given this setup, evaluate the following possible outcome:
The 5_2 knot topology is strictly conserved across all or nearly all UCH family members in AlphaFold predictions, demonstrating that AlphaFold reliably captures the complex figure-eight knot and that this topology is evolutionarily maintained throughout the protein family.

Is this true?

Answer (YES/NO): NO